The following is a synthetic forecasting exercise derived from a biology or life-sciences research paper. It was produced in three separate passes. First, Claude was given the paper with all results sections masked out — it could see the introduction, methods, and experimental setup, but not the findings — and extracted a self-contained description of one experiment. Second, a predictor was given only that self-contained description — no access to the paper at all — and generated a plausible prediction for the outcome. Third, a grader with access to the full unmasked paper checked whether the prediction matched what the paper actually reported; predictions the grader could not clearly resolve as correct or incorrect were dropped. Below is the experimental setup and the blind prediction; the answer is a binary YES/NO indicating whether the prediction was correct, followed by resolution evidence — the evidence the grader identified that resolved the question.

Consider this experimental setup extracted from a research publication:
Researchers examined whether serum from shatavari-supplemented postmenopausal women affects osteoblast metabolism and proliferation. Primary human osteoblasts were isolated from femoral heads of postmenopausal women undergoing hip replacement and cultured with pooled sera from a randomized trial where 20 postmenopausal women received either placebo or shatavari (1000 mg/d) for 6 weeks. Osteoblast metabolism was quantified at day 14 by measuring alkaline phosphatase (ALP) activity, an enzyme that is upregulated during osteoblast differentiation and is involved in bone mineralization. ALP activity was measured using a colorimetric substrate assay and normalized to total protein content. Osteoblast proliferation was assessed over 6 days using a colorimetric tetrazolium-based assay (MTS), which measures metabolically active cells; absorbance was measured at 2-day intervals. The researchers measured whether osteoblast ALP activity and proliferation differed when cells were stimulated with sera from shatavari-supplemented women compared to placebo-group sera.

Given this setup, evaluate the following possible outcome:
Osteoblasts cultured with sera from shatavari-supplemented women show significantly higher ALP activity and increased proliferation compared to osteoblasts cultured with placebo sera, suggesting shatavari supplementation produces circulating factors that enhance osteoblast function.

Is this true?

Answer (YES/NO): NO